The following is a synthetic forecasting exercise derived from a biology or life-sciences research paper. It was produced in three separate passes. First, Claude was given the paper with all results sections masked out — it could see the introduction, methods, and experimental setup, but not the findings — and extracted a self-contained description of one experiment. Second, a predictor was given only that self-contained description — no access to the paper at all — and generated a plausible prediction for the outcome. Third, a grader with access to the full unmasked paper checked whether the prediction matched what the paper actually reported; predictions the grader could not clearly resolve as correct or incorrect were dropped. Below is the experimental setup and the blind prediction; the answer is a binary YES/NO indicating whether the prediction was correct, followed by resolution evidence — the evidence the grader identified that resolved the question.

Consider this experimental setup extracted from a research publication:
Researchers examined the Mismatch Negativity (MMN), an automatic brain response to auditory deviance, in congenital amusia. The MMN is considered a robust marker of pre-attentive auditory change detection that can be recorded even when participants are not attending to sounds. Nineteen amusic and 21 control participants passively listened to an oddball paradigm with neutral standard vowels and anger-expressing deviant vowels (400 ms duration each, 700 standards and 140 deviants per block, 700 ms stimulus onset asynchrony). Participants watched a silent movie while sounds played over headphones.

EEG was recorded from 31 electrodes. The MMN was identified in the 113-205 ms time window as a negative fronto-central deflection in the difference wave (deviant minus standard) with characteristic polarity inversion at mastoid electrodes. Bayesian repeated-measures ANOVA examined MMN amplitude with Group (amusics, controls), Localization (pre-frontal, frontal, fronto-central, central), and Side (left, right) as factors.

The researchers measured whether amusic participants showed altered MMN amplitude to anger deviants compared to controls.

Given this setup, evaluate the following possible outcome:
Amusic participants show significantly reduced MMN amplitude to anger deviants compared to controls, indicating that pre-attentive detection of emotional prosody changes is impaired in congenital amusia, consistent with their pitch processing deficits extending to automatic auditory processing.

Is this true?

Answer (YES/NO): NO